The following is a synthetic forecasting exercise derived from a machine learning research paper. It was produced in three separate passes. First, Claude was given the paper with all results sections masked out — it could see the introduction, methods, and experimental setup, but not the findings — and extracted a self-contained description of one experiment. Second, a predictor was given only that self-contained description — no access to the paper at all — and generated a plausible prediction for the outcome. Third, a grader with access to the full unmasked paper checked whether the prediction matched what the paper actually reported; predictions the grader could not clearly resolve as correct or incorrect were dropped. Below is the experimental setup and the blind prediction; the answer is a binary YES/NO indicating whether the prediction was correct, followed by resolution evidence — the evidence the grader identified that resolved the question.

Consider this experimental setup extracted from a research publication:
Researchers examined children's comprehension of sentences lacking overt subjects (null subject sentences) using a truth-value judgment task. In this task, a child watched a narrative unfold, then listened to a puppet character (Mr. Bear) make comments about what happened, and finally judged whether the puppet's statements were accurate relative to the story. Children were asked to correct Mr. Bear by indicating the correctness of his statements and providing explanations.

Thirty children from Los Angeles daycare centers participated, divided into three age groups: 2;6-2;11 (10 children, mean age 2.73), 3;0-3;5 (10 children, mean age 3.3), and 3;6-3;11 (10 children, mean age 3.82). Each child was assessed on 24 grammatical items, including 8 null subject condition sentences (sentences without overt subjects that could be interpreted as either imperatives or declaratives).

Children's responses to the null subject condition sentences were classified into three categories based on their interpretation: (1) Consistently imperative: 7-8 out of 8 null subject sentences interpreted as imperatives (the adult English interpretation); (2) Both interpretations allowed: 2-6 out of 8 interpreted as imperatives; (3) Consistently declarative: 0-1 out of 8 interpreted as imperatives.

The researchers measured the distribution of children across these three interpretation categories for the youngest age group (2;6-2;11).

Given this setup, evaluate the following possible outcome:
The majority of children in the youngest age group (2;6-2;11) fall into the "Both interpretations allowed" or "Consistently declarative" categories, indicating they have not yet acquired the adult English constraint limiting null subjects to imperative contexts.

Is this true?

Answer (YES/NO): YES